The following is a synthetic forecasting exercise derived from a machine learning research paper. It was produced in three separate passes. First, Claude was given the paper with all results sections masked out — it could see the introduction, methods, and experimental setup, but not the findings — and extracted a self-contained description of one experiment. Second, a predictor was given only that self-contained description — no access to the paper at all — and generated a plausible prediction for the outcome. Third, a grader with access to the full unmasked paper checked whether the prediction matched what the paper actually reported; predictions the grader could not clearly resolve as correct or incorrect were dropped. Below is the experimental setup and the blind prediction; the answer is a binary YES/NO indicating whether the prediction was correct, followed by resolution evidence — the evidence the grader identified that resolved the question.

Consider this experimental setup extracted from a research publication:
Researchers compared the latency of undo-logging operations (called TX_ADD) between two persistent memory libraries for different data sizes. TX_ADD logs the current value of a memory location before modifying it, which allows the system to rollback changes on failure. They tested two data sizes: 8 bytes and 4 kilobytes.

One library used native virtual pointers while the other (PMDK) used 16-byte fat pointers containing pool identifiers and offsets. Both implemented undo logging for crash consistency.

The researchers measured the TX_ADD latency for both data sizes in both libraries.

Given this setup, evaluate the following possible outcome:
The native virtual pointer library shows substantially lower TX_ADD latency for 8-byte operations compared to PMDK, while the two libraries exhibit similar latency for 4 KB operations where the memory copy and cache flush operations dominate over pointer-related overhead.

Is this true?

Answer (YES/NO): NO